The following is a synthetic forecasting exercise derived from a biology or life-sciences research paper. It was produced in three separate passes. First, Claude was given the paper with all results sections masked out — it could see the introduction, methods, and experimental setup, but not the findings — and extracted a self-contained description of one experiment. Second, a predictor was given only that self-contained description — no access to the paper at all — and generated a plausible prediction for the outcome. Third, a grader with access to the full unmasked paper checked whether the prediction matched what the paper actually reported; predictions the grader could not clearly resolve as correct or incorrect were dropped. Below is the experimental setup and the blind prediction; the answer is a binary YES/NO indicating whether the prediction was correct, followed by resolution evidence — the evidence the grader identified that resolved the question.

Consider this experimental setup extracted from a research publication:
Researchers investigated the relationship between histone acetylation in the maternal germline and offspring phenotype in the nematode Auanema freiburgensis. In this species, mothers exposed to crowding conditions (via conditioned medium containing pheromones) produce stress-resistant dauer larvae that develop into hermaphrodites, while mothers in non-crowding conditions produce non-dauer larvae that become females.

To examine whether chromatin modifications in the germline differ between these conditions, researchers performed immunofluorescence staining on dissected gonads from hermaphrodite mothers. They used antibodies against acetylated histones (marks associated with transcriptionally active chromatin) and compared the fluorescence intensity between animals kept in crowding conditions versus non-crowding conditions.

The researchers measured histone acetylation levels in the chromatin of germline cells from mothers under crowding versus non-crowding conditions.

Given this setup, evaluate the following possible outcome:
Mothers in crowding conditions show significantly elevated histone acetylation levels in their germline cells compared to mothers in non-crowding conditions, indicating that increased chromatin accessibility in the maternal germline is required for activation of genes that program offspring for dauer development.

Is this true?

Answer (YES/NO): YES